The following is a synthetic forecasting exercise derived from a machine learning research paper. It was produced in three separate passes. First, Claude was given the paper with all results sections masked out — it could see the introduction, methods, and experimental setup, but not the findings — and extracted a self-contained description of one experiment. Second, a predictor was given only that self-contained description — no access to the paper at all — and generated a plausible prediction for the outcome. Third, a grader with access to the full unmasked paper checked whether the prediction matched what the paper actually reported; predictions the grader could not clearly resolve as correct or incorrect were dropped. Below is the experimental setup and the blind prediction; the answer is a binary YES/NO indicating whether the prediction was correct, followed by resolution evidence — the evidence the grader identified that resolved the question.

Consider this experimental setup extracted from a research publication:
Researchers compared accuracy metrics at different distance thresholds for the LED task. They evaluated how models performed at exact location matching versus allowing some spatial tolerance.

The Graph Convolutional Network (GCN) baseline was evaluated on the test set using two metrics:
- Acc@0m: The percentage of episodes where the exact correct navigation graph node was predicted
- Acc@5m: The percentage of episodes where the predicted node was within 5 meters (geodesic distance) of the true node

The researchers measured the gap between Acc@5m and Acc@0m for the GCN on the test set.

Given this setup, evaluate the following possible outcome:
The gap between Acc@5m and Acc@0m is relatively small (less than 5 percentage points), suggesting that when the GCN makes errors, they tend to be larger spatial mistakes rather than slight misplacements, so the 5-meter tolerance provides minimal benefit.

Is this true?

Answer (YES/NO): NO